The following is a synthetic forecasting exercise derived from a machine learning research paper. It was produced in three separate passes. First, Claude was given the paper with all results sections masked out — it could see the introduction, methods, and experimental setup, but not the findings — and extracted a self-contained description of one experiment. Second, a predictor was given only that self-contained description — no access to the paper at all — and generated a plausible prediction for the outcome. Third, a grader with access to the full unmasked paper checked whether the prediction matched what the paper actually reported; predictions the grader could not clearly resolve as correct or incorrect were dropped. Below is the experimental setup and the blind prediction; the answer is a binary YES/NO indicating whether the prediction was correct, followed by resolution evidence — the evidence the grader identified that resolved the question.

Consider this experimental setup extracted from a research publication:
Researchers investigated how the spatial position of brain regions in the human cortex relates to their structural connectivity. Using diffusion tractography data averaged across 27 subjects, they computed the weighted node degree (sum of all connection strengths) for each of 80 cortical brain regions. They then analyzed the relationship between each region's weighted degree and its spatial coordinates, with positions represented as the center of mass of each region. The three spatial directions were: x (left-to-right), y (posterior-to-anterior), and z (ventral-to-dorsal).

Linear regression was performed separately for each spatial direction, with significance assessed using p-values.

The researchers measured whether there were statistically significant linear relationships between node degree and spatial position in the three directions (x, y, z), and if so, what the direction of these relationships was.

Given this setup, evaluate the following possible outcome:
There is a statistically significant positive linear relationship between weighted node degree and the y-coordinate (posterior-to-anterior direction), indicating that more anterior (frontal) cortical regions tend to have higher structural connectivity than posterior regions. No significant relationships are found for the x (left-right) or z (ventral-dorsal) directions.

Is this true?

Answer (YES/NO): NO